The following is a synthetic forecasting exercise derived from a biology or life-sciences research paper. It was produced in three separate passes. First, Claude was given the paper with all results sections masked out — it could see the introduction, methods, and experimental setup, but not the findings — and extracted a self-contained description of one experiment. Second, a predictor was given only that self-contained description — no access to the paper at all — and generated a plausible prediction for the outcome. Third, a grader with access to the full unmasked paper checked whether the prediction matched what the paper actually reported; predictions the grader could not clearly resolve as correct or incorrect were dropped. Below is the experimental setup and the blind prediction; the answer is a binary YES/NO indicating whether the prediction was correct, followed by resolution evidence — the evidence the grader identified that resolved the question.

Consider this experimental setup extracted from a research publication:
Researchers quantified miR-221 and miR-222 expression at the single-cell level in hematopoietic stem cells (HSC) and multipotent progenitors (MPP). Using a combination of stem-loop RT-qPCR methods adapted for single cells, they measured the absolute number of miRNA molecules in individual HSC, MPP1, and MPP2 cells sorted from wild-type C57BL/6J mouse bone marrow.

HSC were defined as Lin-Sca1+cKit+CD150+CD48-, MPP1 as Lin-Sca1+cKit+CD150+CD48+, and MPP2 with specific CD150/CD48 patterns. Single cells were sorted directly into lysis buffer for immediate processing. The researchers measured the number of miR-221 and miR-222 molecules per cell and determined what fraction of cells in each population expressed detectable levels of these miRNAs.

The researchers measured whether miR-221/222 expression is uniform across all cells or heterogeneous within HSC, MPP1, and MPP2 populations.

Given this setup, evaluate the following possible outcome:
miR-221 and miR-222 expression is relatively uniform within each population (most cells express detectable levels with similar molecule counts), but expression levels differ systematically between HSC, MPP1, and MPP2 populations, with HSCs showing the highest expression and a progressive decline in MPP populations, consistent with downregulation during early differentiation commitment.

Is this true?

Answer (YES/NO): NO